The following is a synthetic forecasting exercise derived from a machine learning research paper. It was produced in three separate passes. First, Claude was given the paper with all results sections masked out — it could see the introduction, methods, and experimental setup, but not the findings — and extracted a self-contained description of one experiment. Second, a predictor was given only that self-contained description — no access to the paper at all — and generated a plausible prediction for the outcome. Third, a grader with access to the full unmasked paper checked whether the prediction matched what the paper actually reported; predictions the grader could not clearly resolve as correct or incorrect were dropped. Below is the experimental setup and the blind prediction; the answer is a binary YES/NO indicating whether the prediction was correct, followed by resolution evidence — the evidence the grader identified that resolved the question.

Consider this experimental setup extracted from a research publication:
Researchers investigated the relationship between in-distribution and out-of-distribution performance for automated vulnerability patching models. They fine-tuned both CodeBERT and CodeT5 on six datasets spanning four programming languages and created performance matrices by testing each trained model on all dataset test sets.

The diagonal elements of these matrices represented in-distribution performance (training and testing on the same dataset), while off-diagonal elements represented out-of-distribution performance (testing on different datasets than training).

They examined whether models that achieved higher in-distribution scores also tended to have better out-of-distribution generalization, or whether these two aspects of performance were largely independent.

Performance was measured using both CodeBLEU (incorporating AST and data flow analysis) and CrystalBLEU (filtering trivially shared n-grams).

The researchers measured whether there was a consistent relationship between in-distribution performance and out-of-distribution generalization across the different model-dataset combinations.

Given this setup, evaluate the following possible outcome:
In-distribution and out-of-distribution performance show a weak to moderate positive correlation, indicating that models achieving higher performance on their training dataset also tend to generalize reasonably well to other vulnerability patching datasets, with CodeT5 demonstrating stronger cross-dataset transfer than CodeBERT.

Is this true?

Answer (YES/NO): NO